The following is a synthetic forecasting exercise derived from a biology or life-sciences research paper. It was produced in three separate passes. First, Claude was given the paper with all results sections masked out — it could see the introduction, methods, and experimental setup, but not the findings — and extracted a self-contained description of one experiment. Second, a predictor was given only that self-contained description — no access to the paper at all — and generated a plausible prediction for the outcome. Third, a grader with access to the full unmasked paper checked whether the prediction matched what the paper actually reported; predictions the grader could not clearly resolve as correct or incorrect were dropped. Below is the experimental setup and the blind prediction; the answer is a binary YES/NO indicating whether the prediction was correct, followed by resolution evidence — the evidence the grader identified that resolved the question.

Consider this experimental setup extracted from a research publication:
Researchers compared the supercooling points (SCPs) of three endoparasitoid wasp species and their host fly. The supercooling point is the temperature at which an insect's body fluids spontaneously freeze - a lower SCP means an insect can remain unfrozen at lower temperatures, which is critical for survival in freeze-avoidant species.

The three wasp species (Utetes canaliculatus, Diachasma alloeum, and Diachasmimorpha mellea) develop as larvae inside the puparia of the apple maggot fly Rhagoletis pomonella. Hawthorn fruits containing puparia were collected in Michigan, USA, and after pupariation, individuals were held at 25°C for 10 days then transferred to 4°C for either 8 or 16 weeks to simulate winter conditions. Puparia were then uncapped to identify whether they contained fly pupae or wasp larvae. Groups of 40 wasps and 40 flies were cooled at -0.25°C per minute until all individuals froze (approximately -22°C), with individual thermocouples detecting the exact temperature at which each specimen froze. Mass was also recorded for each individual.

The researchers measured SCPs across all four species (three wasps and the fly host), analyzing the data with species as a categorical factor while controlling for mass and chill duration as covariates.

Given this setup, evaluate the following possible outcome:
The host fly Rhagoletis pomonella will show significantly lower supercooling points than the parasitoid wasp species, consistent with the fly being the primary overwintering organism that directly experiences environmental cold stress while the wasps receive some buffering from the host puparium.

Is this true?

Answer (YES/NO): NO